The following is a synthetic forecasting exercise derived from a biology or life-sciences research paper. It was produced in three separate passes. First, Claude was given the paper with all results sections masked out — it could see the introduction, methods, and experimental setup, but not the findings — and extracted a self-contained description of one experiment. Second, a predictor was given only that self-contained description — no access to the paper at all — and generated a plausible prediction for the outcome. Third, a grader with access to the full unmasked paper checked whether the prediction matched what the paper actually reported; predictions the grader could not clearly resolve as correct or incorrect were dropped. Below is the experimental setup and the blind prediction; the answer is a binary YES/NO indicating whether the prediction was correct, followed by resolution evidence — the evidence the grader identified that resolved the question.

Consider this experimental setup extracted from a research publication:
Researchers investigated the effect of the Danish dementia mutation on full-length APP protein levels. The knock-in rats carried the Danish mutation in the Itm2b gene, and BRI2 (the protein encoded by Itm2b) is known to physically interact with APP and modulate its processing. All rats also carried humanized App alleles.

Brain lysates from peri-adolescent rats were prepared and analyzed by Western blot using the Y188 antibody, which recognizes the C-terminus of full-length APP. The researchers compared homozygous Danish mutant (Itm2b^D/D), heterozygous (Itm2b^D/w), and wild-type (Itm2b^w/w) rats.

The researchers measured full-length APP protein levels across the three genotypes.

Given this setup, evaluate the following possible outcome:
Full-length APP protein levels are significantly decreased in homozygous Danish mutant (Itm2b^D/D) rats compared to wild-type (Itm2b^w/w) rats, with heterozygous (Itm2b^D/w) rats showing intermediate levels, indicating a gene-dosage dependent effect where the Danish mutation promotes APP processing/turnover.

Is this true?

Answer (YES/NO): NO